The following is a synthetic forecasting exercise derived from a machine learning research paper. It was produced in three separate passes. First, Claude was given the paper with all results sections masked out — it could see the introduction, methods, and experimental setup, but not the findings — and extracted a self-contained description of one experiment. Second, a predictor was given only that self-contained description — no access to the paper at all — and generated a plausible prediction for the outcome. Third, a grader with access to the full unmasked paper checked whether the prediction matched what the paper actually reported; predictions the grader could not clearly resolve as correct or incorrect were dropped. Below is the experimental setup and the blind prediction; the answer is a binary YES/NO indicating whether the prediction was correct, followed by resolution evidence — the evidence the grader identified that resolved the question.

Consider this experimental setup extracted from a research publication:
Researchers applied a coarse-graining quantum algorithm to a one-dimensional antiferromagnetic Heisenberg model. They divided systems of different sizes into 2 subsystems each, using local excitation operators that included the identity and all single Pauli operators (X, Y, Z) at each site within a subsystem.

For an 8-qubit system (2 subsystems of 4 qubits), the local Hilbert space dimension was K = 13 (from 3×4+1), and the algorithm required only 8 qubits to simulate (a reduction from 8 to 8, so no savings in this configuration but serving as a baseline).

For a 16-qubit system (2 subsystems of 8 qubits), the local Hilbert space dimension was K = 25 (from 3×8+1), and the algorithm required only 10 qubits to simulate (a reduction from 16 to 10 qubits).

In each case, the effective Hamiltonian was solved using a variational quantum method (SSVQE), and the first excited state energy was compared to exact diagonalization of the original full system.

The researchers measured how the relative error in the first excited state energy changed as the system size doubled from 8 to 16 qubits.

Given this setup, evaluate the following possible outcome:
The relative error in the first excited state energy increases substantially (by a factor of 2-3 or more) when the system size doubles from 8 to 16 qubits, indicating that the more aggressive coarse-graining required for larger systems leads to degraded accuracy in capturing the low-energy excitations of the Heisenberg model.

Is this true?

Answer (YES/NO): NO